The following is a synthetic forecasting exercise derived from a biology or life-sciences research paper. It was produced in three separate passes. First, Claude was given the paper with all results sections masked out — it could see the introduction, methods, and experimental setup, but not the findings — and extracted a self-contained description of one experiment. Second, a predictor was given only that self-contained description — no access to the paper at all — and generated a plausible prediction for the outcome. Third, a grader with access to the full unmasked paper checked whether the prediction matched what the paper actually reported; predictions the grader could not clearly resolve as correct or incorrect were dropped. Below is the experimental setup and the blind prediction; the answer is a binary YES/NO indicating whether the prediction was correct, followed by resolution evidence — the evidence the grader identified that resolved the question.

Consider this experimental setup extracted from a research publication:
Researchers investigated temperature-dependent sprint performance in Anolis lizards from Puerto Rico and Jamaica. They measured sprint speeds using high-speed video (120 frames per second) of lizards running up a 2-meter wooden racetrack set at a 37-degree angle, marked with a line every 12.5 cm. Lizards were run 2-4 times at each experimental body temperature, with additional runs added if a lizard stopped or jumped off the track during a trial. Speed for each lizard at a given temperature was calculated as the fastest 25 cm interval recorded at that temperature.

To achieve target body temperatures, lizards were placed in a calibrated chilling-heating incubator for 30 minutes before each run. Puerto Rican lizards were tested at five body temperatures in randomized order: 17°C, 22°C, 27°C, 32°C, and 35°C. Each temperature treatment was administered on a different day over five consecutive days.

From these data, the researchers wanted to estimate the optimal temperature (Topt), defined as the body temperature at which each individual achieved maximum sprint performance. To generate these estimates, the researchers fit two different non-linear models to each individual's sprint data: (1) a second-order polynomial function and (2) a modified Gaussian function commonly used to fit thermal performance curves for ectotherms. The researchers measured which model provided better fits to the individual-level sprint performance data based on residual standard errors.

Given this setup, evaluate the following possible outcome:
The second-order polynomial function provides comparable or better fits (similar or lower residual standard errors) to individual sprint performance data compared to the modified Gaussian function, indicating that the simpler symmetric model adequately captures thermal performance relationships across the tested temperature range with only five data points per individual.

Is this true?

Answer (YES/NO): YES